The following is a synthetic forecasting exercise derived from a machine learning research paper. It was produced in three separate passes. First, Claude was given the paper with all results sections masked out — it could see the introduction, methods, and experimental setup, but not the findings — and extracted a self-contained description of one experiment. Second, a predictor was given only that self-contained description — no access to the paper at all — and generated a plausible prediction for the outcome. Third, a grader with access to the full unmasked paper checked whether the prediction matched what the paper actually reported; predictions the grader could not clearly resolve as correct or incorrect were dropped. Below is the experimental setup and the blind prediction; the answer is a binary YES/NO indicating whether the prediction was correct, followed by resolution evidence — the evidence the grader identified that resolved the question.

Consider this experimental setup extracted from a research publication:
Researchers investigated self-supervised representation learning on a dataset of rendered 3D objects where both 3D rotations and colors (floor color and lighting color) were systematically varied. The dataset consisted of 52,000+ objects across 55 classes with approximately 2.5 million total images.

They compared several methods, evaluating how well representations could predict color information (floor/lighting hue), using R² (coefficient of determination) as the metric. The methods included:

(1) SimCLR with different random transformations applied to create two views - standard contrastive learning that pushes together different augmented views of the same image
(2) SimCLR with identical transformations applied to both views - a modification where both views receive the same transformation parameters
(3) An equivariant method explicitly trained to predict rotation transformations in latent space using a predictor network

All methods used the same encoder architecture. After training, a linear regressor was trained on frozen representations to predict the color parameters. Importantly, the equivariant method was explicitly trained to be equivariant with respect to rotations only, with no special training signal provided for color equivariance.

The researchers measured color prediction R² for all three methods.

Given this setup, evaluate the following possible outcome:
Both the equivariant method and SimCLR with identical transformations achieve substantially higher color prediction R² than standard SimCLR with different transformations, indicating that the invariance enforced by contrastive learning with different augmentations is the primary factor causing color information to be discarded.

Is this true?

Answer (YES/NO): NO